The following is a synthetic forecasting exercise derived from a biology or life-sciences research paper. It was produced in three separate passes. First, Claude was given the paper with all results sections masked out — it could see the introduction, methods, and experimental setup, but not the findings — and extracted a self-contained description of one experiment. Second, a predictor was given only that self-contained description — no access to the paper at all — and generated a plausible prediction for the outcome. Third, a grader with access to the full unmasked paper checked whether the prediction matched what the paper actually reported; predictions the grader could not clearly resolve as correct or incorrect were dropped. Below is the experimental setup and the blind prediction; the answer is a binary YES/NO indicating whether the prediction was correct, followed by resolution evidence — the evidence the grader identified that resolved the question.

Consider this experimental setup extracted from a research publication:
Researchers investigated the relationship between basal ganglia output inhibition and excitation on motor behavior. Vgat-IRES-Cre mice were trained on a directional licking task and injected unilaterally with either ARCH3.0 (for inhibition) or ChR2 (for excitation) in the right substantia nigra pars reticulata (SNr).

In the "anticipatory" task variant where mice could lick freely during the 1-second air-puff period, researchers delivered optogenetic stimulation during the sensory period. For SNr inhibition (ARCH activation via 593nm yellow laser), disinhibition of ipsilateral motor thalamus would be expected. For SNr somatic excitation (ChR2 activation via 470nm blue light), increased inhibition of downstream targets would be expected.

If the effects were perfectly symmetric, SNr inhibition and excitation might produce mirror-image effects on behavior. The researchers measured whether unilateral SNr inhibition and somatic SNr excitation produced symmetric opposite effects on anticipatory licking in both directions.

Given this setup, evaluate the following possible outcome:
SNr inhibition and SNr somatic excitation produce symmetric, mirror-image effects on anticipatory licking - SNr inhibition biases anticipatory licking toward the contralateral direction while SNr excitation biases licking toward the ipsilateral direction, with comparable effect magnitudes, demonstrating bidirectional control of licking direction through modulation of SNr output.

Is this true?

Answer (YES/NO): NO